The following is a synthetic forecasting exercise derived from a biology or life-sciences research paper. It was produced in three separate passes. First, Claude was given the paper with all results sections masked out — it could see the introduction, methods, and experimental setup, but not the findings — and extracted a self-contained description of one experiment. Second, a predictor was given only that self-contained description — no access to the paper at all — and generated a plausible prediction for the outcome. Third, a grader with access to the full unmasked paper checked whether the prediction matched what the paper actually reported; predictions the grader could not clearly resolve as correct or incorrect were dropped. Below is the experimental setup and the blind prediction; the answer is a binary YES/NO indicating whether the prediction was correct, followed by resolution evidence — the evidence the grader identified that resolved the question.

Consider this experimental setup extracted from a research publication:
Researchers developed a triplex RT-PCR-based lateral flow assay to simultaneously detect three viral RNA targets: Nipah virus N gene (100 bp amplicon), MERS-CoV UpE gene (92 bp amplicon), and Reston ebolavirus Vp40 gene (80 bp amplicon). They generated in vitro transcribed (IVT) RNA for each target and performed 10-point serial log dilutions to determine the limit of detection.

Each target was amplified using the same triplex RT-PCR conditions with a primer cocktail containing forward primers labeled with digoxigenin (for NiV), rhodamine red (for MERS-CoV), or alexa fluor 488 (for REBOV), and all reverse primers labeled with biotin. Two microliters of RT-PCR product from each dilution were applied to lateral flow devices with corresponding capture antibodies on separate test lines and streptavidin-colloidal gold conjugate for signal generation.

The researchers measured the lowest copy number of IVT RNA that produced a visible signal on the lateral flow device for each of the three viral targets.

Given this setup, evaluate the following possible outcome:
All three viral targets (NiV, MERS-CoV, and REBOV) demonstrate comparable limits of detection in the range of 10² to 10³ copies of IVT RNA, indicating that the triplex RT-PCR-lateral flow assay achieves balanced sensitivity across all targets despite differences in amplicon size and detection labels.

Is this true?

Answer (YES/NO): NO